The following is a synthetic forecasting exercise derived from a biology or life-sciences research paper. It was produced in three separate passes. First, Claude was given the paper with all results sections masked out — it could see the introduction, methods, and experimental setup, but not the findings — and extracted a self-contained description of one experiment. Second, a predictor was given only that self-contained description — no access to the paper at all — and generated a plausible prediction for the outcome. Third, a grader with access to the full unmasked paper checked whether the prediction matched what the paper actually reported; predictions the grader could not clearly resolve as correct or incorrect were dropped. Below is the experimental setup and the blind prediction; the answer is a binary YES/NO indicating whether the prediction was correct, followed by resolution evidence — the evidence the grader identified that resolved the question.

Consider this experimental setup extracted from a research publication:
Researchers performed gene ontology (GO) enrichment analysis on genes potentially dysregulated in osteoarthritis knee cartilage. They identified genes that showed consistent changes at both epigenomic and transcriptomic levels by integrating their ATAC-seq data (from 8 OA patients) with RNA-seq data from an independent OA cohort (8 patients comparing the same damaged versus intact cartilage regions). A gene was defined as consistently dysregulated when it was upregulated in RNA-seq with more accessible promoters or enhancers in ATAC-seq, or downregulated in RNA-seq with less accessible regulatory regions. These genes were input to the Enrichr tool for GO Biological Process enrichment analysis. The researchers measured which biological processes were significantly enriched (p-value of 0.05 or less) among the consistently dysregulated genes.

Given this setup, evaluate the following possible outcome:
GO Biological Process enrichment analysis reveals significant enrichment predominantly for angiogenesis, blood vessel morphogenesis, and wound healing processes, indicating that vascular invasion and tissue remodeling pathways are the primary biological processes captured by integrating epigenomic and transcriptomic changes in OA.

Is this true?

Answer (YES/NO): NO